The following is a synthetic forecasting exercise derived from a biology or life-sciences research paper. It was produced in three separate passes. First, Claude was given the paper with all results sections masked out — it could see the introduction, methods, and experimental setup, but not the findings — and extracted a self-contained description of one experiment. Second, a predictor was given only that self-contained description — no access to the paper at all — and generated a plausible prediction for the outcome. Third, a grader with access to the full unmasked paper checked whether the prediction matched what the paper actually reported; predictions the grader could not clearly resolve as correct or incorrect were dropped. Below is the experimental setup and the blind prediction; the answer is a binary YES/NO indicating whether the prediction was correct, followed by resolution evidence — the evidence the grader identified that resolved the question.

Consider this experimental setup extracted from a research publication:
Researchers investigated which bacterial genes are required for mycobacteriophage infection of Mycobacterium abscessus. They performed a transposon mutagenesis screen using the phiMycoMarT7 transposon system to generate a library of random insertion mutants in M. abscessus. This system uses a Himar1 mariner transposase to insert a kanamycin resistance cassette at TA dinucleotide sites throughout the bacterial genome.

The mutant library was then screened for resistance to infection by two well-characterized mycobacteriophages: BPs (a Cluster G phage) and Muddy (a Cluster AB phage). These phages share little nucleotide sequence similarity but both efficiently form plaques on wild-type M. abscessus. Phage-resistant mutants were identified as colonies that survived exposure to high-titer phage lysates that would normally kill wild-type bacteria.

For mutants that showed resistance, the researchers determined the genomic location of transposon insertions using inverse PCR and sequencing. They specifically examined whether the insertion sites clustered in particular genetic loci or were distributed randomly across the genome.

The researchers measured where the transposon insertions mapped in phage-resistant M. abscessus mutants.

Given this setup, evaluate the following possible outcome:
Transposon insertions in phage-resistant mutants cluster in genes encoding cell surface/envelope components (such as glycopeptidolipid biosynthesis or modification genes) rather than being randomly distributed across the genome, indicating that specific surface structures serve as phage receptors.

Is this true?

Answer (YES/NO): NO